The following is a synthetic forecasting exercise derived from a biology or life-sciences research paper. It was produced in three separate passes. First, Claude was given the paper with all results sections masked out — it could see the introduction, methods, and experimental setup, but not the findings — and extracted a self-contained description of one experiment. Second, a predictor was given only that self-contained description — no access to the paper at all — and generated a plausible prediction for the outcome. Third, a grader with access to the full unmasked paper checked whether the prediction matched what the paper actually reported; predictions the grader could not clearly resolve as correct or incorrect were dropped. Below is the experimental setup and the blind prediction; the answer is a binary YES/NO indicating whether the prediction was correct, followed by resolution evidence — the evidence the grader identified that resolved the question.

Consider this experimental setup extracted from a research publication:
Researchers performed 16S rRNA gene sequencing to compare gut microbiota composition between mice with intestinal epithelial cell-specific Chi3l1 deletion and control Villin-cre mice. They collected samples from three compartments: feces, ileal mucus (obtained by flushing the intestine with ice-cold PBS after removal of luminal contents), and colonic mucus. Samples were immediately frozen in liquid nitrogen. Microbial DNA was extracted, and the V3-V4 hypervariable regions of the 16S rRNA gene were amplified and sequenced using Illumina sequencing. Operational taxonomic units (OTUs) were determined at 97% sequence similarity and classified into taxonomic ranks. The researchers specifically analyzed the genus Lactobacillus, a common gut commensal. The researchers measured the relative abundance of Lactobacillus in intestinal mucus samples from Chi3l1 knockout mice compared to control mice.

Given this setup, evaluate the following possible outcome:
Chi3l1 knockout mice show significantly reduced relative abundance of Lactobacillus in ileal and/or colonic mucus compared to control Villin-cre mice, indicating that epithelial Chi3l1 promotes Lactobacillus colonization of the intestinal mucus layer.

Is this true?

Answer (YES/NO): YES